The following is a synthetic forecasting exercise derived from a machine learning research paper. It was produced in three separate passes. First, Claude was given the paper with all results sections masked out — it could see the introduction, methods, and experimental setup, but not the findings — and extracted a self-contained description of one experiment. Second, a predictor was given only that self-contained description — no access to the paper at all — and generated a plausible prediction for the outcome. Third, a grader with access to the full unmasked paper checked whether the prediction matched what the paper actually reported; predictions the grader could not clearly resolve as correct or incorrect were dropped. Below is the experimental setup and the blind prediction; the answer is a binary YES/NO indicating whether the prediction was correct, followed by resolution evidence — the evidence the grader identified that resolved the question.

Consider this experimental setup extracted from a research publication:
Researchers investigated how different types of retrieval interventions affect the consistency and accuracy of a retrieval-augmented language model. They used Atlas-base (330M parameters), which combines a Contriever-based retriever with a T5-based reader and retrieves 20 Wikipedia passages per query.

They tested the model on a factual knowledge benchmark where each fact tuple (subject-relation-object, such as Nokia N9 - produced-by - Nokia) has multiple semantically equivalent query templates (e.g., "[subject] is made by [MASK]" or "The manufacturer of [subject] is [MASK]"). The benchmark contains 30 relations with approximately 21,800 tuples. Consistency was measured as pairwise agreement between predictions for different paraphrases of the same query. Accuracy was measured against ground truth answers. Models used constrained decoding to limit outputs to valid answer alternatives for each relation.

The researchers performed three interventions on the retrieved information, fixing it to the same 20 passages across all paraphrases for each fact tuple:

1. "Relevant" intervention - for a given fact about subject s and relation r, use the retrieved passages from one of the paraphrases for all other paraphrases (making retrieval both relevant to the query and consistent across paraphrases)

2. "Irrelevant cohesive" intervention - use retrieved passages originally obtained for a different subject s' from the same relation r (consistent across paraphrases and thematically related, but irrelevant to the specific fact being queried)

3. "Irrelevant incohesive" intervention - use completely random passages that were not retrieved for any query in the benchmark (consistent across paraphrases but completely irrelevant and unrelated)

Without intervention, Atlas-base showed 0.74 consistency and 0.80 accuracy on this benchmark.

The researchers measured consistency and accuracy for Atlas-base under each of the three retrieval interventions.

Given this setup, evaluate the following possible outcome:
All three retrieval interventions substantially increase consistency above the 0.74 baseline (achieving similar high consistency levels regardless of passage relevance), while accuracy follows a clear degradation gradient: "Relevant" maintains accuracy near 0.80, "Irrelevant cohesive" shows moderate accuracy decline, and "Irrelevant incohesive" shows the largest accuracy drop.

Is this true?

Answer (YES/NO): NO